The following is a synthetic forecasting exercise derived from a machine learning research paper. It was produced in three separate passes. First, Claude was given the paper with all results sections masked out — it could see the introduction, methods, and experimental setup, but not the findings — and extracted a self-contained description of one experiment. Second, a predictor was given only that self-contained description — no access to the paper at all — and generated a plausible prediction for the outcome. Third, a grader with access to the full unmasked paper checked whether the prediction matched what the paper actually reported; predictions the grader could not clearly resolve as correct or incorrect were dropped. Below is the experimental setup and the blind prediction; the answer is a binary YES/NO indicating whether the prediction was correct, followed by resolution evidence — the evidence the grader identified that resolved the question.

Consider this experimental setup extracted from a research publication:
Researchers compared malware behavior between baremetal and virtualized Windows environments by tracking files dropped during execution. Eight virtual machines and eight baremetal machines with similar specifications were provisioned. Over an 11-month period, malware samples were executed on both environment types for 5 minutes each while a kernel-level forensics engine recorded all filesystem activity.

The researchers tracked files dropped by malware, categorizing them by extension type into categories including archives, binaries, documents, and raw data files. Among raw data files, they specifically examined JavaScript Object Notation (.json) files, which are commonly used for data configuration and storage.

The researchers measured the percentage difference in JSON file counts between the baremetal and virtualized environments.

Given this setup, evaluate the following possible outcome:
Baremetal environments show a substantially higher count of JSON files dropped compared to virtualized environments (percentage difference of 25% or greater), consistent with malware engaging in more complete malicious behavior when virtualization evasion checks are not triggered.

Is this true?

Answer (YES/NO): YES